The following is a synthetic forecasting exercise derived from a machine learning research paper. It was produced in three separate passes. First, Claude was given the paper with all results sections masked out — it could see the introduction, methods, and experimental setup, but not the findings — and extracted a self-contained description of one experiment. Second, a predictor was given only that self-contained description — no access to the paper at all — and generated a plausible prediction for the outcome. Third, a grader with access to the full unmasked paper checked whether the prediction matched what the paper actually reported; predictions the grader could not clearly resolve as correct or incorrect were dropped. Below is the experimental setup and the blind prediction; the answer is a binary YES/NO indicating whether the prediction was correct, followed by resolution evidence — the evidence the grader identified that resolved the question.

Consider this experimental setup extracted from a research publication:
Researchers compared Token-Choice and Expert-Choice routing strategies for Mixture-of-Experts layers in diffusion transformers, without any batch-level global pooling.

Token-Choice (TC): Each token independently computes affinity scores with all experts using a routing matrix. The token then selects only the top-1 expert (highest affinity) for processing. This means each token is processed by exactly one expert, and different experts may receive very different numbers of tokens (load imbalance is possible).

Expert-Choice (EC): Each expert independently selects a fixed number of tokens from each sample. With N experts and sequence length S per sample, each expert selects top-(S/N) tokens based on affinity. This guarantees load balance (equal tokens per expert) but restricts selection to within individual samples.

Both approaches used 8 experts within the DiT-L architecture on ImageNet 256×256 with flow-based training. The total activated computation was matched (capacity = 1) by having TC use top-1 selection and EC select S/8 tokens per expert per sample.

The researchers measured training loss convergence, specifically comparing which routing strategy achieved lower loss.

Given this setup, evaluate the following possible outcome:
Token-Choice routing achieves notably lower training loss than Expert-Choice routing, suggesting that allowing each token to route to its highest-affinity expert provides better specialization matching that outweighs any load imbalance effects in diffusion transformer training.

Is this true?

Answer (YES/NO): NO